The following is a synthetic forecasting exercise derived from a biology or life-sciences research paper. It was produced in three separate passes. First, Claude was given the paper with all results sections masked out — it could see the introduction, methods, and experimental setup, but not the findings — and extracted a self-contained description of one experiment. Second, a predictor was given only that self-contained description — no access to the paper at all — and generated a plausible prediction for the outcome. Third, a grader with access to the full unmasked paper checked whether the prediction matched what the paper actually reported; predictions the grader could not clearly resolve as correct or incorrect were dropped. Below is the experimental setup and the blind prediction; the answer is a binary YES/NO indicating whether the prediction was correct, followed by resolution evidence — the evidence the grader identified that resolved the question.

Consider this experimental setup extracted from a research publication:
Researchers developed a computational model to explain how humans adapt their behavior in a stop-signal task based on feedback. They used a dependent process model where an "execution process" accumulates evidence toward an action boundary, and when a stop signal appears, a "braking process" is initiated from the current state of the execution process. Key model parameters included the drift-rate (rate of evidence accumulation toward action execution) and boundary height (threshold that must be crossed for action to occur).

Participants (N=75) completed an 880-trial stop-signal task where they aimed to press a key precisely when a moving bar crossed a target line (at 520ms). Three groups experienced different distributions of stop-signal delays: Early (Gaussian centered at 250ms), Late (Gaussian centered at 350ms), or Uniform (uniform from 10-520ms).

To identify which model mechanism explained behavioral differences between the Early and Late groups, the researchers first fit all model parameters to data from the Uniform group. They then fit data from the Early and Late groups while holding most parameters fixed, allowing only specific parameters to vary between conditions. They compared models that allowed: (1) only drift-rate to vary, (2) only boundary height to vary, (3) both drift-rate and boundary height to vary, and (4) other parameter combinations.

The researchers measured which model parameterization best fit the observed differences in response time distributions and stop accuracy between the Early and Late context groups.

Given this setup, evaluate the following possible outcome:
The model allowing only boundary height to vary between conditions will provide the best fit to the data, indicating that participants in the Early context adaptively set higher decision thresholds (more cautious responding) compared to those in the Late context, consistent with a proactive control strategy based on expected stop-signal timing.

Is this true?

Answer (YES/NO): NO